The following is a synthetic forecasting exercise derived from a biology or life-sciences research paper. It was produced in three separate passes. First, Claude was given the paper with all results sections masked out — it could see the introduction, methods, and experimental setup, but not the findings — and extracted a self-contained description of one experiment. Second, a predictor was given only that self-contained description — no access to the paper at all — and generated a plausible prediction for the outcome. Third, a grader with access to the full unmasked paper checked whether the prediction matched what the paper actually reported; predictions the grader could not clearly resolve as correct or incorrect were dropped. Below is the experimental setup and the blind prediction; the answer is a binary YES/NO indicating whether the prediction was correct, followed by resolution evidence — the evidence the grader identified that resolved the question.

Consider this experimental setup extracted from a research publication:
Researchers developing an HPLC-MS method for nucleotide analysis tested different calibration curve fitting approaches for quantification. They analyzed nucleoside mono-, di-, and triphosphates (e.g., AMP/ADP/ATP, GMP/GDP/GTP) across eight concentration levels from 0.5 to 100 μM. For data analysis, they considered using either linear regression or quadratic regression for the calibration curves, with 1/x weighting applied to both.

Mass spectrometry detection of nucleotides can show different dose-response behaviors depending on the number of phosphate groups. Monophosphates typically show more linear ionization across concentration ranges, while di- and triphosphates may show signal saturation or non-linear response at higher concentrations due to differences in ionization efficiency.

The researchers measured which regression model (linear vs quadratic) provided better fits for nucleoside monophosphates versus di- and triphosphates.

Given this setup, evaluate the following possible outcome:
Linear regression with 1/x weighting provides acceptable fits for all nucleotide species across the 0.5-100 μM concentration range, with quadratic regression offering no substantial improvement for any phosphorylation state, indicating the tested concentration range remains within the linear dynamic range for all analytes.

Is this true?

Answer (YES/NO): NO